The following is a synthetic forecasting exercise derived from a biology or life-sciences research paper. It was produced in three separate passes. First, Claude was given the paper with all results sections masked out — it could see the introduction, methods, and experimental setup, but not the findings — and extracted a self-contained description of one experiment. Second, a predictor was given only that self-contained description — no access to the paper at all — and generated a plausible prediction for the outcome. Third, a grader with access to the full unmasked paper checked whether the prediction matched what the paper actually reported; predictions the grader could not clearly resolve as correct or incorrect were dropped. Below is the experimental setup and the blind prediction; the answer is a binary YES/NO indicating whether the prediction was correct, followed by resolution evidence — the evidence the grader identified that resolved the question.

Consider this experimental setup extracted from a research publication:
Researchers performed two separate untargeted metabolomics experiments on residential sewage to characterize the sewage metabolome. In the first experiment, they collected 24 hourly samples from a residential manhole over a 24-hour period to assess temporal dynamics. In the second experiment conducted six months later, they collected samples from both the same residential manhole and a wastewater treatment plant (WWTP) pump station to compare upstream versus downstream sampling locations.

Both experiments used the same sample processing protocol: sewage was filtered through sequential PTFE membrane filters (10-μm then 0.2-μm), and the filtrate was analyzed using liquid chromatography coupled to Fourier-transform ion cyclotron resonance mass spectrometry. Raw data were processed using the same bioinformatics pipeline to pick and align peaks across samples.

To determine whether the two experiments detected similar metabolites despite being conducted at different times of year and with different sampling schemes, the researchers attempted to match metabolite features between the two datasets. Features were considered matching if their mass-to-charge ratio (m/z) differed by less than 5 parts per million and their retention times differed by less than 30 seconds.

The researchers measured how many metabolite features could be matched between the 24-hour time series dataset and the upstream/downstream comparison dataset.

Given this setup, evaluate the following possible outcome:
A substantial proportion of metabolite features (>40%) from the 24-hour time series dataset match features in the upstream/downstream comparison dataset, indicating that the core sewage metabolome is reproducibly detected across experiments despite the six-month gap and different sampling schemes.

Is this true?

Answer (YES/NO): NO